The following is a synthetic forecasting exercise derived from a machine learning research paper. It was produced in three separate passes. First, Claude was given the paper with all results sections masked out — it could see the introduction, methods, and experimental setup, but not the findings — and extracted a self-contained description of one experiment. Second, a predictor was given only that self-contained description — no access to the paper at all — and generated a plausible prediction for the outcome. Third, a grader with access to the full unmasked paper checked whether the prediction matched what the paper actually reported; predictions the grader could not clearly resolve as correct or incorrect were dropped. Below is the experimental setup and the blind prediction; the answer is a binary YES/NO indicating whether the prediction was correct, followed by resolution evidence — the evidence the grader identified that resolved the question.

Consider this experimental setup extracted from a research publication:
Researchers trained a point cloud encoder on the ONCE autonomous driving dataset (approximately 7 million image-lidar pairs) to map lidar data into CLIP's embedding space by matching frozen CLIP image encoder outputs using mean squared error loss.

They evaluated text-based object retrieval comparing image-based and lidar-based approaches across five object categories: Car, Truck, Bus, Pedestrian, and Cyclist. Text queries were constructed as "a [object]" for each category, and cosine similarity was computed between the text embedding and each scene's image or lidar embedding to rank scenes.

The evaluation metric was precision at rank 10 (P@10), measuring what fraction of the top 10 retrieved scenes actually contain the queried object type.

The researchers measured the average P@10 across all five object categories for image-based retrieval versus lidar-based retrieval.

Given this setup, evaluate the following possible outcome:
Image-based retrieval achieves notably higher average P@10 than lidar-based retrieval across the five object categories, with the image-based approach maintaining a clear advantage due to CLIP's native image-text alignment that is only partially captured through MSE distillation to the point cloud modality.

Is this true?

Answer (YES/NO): NO